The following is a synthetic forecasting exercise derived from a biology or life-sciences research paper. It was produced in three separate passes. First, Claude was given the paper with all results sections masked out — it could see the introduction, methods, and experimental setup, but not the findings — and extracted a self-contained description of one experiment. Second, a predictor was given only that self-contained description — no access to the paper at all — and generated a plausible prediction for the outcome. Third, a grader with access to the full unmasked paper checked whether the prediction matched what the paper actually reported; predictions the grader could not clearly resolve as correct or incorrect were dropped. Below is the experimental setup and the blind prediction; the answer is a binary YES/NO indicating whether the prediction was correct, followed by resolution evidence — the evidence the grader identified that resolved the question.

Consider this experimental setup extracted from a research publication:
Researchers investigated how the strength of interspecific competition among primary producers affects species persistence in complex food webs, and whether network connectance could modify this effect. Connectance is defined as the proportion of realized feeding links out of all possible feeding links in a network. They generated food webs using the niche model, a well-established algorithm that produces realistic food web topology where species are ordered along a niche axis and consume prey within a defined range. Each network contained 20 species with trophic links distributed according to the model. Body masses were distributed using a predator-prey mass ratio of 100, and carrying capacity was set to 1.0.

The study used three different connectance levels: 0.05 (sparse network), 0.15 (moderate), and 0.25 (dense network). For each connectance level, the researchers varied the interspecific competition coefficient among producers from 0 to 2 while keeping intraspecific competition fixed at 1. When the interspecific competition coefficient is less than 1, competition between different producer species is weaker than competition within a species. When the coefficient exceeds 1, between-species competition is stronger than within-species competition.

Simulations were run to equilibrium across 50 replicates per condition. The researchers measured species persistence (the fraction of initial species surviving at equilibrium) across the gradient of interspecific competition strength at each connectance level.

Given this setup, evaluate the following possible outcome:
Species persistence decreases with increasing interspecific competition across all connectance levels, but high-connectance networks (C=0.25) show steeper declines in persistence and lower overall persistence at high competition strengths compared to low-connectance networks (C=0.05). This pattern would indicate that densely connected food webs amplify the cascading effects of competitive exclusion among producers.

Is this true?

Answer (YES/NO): NO